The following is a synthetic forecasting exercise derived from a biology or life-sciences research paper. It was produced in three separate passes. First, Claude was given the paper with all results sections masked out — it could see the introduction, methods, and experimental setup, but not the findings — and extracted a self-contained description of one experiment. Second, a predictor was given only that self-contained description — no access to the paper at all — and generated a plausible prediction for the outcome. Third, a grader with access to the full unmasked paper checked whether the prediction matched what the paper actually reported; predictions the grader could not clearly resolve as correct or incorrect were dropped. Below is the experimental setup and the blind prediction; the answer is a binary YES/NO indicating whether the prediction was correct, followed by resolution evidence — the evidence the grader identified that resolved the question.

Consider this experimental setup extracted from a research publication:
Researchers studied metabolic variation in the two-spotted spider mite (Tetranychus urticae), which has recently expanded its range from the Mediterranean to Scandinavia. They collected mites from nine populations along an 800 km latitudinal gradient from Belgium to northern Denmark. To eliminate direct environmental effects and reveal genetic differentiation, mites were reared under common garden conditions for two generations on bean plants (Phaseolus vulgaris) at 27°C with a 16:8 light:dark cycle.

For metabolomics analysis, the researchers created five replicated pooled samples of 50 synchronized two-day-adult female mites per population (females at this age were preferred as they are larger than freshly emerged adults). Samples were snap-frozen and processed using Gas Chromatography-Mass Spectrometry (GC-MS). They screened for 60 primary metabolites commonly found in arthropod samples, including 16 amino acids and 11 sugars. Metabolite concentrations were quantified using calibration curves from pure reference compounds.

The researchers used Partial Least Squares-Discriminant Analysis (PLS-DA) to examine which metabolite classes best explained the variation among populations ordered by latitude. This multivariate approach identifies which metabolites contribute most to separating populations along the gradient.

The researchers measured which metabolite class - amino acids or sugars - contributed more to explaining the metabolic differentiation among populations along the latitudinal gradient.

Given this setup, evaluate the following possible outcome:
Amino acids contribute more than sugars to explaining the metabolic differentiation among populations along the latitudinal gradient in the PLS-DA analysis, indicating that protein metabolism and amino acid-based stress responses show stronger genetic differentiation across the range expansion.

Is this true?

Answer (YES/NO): YES